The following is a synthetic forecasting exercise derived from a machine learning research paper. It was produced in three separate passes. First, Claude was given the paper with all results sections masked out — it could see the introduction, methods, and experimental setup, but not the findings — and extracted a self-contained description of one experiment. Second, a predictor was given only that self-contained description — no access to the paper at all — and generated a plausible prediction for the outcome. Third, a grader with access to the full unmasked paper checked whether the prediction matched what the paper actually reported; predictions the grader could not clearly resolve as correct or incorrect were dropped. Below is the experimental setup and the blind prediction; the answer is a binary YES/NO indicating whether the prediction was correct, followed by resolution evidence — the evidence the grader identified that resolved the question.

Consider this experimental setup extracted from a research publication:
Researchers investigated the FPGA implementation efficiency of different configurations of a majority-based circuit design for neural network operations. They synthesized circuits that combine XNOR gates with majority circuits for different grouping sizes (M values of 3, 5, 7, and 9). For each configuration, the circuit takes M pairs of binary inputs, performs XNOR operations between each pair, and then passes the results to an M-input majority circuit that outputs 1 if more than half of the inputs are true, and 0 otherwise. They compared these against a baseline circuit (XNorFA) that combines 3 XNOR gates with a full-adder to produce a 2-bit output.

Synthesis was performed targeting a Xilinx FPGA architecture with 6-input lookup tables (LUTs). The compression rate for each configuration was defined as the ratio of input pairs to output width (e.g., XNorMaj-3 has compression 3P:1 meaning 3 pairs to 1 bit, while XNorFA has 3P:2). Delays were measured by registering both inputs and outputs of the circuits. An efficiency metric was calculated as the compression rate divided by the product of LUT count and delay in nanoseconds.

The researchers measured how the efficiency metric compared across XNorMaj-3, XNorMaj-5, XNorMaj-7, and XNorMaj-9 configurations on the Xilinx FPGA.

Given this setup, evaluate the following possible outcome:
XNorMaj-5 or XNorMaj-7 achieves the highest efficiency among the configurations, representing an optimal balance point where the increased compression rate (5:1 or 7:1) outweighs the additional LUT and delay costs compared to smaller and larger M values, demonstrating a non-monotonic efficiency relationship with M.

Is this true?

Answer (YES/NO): NO